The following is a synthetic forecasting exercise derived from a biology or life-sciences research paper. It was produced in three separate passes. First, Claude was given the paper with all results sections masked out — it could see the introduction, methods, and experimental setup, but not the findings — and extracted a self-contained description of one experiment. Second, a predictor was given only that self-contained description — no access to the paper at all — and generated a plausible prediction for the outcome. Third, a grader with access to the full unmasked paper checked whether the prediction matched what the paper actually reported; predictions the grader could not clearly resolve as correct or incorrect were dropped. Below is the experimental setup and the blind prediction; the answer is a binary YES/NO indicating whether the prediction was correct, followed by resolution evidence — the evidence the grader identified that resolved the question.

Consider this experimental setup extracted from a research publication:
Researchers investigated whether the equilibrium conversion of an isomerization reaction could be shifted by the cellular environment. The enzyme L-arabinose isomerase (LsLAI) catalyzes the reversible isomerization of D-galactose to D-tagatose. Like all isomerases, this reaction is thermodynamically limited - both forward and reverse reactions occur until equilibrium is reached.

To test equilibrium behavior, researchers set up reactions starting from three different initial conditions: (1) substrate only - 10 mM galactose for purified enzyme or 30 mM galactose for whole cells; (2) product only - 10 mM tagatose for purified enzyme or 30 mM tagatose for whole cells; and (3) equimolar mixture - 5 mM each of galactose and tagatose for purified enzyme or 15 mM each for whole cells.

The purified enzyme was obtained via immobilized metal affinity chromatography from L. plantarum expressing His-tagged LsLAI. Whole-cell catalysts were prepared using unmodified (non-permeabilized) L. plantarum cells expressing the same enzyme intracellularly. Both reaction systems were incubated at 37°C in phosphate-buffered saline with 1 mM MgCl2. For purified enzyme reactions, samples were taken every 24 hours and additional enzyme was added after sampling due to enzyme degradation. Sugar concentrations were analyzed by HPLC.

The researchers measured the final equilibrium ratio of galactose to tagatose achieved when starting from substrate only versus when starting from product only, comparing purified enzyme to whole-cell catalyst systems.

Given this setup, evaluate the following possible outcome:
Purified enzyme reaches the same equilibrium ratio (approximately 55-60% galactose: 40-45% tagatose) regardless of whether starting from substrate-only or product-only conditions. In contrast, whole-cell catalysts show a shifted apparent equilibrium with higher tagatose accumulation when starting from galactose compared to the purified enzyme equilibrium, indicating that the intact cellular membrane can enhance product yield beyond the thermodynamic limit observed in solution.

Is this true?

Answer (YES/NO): NO